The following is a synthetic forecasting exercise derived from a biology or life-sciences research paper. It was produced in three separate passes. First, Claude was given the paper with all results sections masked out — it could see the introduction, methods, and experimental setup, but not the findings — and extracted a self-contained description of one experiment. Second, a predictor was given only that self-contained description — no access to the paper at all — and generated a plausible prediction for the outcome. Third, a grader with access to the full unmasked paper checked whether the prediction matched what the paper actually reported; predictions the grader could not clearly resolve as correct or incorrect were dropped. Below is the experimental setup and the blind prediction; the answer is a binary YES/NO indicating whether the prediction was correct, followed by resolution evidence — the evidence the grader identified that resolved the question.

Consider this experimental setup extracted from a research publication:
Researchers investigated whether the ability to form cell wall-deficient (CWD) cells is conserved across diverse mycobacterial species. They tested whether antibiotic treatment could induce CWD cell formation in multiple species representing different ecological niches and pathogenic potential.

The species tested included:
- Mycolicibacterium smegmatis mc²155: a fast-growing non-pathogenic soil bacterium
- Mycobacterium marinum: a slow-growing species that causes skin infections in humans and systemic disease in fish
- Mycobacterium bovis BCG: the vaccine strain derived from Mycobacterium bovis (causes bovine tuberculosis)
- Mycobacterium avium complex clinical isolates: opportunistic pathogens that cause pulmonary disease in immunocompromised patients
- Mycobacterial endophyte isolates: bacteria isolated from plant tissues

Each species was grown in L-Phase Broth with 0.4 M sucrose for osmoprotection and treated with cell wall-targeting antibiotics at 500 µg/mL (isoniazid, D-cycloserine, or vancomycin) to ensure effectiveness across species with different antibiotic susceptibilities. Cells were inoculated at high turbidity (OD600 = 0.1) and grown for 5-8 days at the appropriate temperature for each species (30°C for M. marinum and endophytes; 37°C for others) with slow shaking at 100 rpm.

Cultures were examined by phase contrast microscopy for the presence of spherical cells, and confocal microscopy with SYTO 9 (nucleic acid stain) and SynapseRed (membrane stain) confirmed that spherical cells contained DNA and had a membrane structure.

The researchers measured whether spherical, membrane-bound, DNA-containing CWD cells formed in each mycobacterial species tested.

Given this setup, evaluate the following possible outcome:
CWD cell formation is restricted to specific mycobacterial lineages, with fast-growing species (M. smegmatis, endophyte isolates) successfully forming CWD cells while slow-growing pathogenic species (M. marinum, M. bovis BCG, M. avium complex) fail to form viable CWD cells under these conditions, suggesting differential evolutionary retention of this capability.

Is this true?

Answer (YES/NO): NO